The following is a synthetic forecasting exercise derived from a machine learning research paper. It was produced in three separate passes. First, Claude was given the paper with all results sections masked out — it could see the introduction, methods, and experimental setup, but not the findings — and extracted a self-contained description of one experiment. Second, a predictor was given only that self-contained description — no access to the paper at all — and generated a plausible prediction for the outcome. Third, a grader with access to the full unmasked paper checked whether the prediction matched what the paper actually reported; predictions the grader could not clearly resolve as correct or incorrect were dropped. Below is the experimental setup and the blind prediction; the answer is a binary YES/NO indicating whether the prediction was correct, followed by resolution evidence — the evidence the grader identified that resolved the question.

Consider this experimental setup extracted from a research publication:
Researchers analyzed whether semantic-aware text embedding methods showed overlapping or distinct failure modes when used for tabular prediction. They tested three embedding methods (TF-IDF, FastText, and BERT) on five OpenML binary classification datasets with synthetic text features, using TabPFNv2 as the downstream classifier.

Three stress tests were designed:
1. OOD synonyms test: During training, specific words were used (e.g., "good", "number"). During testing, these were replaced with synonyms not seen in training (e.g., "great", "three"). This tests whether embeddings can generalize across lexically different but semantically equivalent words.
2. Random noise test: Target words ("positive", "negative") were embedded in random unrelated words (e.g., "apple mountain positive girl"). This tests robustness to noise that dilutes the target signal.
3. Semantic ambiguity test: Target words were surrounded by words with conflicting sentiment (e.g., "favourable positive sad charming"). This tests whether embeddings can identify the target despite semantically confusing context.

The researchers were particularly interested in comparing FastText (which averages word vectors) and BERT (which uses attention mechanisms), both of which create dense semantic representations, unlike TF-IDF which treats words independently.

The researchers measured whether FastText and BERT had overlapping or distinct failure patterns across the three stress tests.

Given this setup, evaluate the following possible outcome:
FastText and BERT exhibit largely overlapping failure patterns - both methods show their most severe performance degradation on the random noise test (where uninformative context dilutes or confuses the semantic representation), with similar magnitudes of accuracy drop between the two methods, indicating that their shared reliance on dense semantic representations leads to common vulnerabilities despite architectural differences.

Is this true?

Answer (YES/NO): NO